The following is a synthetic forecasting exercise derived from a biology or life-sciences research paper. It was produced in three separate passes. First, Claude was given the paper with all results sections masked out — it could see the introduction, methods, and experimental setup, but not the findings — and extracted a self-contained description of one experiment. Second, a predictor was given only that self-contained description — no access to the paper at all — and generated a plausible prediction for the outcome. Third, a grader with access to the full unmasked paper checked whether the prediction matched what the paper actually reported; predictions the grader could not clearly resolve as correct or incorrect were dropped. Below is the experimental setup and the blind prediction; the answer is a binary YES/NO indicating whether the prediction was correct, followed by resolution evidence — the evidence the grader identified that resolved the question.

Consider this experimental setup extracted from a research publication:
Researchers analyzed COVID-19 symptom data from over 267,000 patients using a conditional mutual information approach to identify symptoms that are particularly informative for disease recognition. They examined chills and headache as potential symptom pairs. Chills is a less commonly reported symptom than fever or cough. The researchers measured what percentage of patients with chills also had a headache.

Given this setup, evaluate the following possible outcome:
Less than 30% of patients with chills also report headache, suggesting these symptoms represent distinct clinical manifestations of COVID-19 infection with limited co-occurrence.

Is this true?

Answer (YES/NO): YES